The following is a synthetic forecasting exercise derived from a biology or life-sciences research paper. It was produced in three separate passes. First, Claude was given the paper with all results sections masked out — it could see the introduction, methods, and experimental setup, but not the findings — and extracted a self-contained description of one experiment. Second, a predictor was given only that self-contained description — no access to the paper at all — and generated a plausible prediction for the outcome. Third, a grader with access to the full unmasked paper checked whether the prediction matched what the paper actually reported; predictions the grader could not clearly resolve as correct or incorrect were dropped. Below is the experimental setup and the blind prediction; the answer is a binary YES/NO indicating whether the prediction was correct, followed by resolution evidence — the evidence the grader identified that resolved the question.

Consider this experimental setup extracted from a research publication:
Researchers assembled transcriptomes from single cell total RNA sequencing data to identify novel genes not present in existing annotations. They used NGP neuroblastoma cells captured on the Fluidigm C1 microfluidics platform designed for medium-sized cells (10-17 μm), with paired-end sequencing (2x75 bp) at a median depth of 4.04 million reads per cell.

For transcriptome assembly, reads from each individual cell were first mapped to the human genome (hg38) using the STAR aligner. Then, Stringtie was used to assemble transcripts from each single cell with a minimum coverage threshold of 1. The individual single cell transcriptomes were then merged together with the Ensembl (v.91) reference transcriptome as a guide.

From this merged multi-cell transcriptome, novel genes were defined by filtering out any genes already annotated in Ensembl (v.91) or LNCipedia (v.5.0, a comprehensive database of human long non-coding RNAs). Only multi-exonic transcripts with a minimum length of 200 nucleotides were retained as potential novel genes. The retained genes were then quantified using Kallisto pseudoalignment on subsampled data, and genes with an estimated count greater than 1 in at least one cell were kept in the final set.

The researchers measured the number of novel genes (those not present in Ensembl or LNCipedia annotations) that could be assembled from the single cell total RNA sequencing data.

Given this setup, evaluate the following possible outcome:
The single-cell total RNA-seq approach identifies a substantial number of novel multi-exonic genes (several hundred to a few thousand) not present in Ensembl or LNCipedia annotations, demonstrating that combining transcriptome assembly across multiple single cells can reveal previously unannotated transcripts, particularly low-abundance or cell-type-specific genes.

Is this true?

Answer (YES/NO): NO